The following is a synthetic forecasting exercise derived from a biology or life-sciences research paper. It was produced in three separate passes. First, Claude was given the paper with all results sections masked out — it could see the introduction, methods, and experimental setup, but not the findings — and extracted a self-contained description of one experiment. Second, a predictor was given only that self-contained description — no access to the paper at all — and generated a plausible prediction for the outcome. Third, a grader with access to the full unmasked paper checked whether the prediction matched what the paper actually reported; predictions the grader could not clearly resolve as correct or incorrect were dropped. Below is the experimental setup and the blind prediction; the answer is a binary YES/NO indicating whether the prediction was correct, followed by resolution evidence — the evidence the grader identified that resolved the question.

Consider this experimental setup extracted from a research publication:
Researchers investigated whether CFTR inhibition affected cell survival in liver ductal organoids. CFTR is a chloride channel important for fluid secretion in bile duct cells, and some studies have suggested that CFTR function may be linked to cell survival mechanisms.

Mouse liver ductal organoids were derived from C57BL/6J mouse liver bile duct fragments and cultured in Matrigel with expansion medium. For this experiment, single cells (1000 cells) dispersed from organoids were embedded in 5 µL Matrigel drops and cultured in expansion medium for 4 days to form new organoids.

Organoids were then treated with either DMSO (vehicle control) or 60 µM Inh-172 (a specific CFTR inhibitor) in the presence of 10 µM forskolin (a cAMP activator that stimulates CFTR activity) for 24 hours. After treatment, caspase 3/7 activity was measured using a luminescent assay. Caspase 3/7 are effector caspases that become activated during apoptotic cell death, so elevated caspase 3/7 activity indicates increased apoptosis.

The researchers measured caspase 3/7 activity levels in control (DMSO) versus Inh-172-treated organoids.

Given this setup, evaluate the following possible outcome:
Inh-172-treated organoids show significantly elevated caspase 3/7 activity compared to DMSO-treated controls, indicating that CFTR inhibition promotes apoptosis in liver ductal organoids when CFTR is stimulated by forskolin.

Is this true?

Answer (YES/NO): NO